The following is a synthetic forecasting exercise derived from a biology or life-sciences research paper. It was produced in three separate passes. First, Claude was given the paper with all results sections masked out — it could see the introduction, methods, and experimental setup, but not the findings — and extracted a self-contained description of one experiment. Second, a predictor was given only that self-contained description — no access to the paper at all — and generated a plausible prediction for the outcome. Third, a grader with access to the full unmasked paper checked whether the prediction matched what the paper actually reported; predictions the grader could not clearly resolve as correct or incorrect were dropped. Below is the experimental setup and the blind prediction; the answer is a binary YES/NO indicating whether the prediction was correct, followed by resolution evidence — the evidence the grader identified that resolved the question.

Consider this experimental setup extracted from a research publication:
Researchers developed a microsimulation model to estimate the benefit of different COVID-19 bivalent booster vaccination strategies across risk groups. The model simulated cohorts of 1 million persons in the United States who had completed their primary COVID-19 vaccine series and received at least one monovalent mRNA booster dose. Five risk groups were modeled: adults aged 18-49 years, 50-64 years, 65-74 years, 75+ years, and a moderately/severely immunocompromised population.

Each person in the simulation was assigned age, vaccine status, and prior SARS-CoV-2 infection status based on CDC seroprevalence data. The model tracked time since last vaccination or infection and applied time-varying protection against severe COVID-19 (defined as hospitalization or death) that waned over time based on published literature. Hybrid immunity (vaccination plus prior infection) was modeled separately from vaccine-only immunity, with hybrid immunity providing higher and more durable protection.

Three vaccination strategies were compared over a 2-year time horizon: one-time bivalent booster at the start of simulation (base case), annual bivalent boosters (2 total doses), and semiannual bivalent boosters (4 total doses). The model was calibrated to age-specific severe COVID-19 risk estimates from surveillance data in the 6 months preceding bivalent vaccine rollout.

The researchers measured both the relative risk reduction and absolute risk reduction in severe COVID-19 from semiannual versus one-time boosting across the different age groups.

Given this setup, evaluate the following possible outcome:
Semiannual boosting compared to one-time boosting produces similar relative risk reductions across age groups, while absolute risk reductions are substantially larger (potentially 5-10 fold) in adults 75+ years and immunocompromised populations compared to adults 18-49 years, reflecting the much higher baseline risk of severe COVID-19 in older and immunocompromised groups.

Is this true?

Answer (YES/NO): YES